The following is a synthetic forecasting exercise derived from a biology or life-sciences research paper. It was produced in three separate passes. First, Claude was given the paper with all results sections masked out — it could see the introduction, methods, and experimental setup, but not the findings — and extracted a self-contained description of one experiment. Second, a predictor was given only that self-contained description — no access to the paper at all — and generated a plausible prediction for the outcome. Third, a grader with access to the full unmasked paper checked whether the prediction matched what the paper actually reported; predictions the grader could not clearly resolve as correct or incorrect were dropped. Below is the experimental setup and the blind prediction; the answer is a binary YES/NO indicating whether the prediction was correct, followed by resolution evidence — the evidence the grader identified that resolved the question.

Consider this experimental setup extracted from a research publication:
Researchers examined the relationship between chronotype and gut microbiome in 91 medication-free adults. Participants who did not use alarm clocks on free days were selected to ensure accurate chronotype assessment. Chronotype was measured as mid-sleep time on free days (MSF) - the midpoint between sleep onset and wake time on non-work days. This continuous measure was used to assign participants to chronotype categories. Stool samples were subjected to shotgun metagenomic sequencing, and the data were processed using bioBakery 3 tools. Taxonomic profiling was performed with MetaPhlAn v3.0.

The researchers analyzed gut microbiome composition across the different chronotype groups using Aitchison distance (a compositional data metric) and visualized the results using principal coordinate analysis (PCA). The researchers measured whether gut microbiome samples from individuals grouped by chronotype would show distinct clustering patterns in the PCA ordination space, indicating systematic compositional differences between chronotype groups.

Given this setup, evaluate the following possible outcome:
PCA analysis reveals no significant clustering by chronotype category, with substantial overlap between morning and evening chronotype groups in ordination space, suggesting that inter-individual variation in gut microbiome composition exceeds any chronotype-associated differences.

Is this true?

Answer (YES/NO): YES